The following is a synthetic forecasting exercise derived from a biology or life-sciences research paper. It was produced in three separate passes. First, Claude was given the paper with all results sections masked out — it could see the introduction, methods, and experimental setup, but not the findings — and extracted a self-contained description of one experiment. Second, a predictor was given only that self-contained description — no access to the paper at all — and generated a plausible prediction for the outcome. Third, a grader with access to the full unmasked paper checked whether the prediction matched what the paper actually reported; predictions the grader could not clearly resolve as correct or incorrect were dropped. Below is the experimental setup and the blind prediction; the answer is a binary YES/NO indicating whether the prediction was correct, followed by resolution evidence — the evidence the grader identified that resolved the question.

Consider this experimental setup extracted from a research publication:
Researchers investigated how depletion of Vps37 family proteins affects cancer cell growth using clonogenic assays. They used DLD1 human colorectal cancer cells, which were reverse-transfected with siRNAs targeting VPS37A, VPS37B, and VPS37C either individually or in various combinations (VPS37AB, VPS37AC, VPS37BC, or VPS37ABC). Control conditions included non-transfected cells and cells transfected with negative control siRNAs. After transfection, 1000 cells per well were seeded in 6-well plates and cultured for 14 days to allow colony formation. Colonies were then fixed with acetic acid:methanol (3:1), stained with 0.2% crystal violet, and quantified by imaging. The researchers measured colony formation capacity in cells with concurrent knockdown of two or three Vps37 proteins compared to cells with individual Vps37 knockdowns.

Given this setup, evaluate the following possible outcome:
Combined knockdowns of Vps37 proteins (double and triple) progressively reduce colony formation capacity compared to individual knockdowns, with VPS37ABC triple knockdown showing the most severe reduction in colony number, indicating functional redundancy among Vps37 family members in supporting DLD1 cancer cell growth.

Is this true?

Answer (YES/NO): NO